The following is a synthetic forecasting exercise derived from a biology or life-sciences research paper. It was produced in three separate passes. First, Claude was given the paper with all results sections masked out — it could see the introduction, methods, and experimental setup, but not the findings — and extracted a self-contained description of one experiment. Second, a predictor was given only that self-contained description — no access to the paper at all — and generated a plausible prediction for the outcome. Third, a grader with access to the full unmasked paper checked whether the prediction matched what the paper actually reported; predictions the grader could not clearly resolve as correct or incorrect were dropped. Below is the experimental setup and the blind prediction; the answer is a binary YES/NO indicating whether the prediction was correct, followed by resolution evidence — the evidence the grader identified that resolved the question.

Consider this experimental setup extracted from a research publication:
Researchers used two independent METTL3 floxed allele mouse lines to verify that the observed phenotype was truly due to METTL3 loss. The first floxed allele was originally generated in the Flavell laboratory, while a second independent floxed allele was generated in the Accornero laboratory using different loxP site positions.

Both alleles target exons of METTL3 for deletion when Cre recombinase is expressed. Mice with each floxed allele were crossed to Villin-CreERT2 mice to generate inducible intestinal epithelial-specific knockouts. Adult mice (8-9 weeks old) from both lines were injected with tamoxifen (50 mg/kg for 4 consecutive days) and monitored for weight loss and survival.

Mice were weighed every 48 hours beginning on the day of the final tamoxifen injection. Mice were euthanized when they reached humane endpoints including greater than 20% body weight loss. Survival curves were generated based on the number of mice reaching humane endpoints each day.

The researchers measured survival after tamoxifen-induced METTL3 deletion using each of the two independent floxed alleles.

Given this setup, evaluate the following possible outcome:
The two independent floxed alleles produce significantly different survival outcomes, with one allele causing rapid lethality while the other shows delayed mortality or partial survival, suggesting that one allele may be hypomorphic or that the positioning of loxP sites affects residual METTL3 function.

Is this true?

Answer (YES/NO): NO